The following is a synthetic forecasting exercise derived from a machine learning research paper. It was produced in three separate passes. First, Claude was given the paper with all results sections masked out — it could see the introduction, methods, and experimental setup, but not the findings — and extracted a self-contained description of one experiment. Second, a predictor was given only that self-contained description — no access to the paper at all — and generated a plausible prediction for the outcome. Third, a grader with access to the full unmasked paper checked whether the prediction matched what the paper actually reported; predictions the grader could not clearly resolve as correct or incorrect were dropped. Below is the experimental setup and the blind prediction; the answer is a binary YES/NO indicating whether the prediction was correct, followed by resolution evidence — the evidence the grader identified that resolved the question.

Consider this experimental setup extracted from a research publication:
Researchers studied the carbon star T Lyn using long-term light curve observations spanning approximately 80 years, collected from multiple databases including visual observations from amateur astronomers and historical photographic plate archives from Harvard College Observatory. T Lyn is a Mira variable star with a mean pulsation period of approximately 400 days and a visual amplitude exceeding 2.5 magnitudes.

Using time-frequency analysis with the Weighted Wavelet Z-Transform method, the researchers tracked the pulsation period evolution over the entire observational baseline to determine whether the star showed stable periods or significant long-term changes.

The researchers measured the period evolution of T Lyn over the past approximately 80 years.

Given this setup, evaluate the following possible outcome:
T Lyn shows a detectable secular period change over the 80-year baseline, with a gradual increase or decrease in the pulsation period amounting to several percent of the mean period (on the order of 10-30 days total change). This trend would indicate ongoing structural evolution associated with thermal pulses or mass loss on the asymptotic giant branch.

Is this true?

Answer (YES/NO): YES